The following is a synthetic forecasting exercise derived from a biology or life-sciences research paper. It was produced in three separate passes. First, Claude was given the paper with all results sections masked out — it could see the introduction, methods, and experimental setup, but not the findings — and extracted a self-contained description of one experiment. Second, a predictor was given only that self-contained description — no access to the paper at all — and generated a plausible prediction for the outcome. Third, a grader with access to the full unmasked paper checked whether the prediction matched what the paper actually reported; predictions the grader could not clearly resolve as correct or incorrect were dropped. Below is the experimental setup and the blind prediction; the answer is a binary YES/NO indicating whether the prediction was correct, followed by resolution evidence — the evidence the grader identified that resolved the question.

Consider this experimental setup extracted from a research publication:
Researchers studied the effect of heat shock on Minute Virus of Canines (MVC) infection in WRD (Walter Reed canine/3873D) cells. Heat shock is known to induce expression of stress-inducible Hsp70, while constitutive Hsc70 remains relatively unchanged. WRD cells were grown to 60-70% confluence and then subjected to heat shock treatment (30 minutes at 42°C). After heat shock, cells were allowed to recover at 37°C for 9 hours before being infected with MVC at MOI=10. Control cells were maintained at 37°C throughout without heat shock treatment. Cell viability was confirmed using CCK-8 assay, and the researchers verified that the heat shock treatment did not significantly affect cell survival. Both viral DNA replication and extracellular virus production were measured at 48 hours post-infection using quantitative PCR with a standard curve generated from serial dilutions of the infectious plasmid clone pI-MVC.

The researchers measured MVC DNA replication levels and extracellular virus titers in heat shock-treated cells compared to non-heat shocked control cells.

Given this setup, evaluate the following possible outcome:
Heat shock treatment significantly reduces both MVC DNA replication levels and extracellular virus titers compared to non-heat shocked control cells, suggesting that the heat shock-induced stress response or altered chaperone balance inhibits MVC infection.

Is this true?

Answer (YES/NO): NO